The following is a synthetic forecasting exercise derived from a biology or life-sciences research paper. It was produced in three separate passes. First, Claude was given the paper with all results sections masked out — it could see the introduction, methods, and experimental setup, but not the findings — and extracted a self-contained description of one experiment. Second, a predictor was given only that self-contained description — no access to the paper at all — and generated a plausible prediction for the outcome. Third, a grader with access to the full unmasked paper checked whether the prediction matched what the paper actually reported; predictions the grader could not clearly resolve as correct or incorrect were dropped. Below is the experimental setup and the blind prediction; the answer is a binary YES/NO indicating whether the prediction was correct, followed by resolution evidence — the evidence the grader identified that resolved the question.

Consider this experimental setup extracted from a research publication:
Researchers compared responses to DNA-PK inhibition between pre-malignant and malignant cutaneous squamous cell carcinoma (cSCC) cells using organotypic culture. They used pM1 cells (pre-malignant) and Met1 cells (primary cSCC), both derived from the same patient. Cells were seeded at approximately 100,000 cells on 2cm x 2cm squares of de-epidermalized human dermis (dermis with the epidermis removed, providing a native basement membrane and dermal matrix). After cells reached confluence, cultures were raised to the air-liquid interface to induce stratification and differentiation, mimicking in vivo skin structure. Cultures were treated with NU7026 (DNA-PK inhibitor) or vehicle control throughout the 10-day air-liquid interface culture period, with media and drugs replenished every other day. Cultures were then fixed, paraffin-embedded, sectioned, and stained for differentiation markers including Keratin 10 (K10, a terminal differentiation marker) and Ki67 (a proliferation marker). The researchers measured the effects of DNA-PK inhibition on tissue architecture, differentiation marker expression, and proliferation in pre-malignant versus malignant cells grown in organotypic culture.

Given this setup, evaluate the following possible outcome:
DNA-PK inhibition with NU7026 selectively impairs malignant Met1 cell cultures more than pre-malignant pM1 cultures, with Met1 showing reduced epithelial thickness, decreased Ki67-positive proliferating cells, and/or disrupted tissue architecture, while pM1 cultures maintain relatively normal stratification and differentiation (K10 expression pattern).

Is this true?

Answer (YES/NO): NO